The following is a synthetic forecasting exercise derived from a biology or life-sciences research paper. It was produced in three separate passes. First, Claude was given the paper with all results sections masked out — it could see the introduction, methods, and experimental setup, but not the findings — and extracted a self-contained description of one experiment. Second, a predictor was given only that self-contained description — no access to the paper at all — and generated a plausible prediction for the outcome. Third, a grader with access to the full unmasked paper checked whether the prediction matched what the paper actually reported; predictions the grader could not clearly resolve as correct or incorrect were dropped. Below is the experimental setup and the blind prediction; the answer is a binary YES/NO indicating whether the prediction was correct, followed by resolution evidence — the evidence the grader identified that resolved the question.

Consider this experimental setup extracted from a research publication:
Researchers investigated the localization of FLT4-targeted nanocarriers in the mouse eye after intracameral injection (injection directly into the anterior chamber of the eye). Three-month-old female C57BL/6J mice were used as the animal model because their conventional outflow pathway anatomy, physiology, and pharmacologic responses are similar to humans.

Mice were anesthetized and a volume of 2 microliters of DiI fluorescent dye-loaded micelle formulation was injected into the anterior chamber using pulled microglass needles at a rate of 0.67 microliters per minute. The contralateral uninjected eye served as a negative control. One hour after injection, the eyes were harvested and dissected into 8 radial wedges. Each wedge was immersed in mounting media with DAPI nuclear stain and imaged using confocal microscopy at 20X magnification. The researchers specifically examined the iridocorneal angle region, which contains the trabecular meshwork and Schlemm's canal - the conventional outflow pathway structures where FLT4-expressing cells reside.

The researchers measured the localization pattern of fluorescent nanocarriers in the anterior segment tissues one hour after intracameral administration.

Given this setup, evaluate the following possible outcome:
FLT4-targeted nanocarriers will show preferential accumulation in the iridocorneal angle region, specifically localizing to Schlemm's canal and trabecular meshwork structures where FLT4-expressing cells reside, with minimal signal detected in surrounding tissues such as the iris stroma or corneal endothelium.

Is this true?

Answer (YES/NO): NO